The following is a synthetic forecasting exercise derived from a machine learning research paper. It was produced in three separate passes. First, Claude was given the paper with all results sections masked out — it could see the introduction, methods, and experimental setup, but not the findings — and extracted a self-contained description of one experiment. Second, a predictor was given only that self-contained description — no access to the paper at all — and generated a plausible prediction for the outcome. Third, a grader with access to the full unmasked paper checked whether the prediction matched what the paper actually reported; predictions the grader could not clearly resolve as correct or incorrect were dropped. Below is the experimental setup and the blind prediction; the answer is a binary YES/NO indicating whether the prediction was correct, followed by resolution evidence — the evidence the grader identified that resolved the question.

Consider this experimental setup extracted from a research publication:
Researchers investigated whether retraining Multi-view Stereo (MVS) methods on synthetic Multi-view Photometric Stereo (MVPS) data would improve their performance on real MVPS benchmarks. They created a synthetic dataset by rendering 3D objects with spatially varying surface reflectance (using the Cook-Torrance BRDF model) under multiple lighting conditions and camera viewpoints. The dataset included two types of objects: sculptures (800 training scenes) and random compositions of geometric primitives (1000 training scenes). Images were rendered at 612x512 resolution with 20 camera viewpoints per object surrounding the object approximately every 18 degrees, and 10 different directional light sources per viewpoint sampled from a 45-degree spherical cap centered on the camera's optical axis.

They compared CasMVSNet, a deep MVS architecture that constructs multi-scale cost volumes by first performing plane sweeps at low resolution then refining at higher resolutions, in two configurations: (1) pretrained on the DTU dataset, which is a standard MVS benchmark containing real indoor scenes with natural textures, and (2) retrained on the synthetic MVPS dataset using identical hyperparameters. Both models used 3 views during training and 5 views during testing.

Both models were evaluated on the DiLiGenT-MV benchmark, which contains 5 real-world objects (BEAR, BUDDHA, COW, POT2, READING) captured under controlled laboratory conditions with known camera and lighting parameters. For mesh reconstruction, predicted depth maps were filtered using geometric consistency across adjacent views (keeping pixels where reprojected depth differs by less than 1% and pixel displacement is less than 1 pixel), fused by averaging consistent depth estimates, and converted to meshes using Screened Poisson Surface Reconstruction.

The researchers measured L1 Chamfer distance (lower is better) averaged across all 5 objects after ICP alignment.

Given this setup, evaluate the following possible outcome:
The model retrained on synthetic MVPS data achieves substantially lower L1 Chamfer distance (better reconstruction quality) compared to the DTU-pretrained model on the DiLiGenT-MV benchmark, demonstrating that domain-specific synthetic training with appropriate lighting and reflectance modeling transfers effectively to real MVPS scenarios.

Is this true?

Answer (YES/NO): YES